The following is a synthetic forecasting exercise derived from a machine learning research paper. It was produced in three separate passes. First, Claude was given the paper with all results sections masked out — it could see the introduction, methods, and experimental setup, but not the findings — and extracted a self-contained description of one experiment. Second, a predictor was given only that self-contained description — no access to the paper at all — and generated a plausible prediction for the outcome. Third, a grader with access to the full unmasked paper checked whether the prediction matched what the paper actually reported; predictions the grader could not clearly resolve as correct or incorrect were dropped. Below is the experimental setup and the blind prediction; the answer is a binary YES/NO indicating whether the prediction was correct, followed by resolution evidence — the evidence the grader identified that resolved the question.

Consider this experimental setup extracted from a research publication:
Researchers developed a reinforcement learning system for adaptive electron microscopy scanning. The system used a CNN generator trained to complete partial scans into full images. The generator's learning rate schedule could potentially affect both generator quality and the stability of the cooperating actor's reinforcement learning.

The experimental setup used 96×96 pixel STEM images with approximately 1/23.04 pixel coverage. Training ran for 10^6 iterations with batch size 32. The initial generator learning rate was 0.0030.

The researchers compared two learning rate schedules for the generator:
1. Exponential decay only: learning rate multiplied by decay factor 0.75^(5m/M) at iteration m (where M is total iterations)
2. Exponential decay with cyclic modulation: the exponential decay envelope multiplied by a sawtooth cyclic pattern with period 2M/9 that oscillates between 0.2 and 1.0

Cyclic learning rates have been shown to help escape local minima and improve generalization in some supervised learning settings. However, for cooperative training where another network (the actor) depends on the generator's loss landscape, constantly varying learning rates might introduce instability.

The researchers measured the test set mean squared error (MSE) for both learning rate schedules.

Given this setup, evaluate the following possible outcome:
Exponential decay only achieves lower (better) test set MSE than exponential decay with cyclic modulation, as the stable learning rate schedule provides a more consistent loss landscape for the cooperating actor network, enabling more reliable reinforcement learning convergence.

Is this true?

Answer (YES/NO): NO